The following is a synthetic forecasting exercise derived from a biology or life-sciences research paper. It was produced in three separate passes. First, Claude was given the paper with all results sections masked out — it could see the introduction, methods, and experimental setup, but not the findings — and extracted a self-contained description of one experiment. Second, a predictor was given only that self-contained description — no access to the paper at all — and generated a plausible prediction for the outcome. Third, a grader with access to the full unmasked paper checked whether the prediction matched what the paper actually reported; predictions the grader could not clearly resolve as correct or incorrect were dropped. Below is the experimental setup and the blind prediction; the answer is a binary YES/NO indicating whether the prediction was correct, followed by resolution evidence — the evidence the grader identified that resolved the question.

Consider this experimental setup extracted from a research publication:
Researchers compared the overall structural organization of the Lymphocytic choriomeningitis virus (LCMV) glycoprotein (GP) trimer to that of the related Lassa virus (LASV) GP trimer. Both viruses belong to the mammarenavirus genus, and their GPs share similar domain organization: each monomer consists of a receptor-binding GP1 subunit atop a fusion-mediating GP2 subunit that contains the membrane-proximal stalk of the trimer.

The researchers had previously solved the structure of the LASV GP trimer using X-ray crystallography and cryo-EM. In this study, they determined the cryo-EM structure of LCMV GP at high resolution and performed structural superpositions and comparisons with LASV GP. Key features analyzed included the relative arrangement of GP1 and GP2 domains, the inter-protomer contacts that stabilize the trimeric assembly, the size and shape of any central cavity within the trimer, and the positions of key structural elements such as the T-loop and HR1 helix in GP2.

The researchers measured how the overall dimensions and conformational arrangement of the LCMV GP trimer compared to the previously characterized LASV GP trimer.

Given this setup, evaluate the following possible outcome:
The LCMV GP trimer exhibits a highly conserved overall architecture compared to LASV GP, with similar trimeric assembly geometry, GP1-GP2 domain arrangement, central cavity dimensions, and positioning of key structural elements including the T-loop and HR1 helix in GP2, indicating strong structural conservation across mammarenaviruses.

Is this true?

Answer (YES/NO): NO